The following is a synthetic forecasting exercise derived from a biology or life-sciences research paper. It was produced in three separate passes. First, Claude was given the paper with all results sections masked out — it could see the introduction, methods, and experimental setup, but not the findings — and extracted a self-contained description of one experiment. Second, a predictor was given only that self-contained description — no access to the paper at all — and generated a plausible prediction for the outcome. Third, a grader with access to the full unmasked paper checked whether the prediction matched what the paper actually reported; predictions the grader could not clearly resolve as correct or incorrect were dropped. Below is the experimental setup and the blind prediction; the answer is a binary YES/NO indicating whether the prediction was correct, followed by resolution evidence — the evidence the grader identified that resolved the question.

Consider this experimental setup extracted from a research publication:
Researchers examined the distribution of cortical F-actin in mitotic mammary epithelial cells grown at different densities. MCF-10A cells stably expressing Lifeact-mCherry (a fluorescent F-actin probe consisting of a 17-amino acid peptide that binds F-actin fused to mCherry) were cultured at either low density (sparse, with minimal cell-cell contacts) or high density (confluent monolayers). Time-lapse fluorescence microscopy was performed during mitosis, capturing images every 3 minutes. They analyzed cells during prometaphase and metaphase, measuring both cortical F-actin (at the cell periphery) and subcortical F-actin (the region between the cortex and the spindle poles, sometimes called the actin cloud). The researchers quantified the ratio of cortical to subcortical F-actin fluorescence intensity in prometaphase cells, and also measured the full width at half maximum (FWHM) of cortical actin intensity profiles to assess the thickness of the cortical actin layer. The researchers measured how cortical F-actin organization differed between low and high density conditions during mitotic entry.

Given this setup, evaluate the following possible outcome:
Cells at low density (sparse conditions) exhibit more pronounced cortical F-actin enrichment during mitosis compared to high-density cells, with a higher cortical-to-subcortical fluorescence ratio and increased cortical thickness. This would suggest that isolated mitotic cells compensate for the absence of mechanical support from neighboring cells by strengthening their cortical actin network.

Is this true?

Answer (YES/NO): NO